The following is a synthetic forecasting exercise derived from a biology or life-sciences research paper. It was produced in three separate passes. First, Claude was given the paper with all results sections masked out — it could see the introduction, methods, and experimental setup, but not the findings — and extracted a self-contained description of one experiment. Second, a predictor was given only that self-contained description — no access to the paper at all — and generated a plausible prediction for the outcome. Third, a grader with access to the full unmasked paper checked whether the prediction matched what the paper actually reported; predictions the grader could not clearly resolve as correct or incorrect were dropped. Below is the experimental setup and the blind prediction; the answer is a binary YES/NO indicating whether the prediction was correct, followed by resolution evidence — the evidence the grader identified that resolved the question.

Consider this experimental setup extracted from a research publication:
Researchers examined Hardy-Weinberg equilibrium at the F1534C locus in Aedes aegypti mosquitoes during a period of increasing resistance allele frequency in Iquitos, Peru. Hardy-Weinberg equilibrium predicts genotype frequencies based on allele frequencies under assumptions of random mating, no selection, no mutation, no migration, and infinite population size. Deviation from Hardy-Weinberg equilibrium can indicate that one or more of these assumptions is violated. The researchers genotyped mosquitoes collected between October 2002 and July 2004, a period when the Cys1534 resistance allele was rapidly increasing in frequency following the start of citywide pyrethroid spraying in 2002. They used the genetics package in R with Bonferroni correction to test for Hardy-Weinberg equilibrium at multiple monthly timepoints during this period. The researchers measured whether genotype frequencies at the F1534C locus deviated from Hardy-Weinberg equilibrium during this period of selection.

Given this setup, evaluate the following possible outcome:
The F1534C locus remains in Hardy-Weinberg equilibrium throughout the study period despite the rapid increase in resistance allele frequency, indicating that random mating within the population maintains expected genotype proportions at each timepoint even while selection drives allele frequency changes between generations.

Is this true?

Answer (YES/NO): NO